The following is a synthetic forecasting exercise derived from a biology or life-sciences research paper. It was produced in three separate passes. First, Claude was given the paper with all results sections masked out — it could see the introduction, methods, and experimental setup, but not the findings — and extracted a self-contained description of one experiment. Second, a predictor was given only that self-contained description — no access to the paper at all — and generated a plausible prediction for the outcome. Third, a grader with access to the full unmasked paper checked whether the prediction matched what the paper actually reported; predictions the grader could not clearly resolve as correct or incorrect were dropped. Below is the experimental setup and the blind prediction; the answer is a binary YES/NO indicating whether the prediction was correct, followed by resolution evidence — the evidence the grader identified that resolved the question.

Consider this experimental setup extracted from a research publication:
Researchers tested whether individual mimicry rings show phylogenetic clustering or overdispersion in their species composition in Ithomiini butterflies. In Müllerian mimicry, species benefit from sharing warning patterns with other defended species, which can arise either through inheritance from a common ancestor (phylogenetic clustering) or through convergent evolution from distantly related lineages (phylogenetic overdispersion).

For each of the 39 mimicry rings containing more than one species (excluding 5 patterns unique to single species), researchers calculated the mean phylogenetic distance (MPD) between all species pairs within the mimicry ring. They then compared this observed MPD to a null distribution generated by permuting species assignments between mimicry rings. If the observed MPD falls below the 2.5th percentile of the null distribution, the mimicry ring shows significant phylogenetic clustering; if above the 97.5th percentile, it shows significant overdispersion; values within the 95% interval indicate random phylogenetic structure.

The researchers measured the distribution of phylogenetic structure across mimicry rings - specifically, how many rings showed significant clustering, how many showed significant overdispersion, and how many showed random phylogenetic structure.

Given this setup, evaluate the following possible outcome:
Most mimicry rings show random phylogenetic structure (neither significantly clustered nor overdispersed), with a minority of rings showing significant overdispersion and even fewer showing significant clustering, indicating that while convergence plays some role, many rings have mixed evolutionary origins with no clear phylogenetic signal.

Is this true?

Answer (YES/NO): NO